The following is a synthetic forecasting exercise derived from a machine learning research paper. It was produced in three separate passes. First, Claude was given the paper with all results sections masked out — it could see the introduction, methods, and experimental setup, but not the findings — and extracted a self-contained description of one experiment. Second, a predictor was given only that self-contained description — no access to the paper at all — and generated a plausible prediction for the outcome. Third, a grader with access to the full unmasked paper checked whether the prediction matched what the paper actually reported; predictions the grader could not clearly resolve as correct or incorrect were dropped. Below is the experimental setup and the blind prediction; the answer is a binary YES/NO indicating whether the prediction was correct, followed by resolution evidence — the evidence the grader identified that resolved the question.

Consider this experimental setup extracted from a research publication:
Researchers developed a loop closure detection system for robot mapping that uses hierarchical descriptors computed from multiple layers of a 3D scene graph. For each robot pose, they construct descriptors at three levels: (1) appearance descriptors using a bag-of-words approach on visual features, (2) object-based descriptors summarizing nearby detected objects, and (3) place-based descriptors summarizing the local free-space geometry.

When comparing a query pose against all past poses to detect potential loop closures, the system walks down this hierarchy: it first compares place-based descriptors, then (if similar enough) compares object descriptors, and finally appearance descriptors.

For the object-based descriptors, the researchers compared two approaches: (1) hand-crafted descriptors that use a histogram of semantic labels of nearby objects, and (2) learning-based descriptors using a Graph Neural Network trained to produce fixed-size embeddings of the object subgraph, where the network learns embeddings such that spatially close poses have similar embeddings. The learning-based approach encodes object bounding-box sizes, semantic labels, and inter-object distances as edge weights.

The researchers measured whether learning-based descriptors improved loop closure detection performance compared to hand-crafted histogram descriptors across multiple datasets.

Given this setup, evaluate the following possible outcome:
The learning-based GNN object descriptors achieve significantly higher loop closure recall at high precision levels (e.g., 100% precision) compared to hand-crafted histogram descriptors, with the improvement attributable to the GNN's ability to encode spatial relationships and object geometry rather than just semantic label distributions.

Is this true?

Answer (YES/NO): NO